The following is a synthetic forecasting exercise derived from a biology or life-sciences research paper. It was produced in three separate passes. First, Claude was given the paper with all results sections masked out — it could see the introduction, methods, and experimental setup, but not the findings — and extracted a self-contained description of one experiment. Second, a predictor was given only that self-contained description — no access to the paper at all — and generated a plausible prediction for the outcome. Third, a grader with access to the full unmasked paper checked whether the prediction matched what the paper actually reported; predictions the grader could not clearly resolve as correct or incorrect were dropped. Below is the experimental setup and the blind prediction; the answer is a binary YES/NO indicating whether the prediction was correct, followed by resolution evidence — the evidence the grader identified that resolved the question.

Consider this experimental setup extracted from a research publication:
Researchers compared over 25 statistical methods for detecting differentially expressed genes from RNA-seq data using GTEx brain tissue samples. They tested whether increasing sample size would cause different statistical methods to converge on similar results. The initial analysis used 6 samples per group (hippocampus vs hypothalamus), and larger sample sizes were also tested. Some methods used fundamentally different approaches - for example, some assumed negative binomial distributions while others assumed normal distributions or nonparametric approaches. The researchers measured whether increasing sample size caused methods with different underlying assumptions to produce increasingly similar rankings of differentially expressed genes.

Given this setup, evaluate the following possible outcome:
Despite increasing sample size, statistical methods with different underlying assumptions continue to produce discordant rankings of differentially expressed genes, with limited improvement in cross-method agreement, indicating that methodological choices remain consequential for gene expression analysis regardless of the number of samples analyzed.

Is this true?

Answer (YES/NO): YES